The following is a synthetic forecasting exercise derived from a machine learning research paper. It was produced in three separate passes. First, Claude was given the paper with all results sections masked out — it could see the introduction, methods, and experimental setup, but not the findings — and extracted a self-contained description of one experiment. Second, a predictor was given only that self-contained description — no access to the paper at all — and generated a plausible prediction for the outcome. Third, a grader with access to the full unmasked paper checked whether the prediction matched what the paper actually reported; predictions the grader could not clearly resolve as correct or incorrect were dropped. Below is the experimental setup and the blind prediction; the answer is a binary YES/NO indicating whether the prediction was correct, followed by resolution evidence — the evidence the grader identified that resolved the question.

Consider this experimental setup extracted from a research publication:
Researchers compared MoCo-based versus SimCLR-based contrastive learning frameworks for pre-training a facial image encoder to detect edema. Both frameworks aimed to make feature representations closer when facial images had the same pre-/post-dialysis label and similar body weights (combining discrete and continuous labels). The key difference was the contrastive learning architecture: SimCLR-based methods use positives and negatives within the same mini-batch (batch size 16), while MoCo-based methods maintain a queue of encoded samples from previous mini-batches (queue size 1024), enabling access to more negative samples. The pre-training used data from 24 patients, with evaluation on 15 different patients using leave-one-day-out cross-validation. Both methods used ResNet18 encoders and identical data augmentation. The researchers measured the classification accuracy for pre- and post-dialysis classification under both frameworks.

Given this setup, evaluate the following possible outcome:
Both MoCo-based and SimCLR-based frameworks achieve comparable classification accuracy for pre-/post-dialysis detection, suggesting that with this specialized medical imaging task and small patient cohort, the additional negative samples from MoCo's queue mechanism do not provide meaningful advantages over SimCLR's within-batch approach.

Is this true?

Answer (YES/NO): YES